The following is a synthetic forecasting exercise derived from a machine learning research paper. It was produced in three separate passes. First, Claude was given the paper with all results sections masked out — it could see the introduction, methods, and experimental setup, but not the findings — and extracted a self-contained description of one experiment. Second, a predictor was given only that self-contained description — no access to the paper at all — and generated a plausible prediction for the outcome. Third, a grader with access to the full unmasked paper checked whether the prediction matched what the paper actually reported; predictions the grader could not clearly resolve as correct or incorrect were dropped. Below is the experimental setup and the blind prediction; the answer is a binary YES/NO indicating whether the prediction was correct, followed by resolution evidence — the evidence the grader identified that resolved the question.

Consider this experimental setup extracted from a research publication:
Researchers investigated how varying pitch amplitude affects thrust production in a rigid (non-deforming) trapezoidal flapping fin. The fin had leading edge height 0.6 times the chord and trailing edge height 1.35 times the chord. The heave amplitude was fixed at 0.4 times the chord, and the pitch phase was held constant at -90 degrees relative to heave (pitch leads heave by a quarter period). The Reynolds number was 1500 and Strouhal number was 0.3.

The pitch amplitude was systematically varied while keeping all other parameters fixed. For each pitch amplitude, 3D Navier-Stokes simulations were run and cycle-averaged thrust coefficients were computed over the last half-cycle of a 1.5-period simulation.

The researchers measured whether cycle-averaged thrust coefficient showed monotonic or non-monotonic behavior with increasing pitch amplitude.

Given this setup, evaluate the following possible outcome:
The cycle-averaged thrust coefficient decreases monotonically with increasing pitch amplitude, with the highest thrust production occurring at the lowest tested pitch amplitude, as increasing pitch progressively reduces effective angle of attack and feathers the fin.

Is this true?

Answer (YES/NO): NO